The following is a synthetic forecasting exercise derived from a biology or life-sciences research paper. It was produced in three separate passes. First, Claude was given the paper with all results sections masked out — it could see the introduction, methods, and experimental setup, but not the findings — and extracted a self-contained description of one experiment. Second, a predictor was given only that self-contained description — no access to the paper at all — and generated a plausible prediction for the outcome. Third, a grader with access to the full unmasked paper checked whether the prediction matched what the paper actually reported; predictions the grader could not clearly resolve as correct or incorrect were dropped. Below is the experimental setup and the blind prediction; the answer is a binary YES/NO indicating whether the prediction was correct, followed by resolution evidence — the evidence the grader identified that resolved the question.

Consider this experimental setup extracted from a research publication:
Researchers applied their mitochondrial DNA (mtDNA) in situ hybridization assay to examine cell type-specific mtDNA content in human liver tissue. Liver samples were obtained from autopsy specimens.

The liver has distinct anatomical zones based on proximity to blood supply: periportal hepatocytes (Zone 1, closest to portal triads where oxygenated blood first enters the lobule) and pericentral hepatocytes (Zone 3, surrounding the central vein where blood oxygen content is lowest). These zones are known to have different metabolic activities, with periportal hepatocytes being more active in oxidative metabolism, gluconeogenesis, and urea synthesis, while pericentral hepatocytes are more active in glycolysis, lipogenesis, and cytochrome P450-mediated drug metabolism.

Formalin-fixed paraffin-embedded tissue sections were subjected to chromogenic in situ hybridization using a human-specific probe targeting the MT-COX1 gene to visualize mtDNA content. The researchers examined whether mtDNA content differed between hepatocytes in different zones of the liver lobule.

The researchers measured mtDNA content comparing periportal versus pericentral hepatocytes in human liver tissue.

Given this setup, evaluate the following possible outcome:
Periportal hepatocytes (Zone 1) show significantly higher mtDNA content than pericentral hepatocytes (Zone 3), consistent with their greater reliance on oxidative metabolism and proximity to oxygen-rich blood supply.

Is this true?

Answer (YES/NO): YES